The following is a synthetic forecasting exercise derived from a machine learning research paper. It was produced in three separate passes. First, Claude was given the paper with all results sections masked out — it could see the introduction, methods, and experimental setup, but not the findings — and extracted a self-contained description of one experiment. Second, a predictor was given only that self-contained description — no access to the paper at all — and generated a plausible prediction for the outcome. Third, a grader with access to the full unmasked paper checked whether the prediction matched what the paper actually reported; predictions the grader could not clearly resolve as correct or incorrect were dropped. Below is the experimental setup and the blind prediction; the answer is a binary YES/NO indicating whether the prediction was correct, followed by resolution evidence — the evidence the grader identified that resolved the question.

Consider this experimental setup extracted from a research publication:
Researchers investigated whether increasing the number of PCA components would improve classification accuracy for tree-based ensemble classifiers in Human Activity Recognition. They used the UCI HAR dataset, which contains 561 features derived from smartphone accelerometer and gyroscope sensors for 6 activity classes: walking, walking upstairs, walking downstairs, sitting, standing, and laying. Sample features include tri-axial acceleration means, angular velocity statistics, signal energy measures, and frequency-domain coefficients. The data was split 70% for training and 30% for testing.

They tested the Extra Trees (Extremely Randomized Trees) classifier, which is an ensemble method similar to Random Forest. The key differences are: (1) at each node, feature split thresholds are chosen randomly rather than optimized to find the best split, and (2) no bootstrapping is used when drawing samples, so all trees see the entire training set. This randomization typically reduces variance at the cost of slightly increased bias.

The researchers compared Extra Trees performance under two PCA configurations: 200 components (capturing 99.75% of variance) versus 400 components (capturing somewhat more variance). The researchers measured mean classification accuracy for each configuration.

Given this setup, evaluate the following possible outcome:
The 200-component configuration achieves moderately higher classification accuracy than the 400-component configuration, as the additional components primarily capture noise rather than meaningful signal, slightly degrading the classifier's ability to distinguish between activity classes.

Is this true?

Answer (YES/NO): NO